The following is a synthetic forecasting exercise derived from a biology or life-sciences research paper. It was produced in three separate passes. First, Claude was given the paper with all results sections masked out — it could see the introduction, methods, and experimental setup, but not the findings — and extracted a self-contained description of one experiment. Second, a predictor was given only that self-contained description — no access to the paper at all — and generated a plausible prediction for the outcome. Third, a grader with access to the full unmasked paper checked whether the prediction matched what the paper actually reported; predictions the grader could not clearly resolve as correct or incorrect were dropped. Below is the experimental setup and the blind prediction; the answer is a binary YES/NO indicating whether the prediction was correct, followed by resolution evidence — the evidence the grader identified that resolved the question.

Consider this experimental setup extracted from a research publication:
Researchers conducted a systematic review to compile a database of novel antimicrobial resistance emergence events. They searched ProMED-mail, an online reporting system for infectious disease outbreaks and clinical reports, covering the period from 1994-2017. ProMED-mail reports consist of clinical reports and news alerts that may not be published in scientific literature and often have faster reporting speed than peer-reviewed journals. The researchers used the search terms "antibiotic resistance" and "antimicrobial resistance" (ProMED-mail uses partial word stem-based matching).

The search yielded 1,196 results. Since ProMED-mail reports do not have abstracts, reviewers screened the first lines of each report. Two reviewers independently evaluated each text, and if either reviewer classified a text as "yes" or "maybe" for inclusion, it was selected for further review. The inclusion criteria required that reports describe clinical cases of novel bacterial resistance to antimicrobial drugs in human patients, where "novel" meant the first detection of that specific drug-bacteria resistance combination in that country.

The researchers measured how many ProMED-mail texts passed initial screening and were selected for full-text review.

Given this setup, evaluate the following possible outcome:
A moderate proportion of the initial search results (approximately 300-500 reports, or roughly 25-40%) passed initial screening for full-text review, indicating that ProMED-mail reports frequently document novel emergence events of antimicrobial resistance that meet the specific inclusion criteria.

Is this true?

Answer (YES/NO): NO